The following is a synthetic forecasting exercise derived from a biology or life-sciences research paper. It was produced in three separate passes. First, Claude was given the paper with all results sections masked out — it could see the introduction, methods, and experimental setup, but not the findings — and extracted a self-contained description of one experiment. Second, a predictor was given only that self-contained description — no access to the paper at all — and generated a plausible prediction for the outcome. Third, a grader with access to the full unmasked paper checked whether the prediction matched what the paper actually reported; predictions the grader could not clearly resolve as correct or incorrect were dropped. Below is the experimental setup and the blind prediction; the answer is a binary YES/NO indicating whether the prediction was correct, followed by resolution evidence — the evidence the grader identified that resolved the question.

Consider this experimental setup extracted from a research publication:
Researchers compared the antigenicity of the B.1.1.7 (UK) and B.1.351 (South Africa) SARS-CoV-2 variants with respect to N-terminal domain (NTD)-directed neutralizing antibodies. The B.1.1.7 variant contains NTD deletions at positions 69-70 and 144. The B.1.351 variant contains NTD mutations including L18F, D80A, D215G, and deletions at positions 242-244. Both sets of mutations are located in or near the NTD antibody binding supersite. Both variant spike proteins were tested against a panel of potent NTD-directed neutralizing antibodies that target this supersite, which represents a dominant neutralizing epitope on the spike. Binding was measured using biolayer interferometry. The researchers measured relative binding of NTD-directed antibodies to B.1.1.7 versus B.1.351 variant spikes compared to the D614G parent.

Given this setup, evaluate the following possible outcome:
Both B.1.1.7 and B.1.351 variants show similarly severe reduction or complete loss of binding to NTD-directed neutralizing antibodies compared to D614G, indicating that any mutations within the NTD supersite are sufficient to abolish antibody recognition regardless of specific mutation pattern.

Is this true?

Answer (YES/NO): NO